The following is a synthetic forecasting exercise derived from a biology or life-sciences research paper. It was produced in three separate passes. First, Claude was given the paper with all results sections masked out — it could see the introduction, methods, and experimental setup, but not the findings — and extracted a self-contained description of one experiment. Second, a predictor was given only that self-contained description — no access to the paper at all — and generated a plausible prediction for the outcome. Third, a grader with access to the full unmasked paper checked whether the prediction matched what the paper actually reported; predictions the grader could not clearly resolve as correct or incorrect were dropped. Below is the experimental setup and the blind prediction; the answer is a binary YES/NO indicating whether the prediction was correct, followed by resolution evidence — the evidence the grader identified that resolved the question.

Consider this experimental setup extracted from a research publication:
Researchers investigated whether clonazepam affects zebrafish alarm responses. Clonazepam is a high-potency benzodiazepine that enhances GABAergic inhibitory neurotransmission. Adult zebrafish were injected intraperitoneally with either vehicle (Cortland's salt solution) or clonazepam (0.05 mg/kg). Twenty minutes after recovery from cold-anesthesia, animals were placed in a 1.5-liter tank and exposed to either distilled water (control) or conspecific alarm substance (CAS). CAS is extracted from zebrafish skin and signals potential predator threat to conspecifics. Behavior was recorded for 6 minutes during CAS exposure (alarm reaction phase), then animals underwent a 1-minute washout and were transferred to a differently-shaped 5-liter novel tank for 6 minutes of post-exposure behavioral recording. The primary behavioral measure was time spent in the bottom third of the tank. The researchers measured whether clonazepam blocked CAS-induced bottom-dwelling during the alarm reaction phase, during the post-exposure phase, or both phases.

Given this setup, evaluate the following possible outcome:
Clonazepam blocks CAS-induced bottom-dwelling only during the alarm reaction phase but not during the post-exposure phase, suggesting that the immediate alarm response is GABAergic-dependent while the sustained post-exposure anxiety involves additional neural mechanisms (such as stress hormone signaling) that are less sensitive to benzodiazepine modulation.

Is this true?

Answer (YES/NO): YES